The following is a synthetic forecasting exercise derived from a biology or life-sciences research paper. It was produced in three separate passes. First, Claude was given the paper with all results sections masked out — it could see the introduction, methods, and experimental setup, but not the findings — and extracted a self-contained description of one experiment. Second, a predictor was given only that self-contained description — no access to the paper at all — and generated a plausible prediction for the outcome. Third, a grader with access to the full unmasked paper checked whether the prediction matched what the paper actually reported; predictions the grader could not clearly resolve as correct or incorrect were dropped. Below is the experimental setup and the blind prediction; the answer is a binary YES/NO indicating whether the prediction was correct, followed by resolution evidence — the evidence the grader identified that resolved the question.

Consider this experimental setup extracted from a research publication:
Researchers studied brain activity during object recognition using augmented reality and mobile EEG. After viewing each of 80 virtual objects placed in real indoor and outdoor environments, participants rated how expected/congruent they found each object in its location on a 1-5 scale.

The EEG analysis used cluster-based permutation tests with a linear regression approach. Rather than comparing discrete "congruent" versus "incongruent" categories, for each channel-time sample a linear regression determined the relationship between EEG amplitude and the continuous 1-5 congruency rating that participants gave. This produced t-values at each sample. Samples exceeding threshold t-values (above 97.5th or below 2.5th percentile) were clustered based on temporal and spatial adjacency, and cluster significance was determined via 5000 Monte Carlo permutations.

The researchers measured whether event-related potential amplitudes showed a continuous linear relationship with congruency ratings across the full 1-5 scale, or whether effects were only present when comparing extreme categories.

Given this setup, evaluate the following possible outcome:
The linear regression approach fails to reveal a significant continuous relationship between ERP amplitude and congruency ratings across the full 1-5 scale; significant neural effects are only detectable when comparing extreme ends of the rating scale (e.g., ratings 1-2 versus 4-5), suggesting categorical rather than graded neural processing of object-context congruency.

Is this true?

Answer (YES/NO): NO